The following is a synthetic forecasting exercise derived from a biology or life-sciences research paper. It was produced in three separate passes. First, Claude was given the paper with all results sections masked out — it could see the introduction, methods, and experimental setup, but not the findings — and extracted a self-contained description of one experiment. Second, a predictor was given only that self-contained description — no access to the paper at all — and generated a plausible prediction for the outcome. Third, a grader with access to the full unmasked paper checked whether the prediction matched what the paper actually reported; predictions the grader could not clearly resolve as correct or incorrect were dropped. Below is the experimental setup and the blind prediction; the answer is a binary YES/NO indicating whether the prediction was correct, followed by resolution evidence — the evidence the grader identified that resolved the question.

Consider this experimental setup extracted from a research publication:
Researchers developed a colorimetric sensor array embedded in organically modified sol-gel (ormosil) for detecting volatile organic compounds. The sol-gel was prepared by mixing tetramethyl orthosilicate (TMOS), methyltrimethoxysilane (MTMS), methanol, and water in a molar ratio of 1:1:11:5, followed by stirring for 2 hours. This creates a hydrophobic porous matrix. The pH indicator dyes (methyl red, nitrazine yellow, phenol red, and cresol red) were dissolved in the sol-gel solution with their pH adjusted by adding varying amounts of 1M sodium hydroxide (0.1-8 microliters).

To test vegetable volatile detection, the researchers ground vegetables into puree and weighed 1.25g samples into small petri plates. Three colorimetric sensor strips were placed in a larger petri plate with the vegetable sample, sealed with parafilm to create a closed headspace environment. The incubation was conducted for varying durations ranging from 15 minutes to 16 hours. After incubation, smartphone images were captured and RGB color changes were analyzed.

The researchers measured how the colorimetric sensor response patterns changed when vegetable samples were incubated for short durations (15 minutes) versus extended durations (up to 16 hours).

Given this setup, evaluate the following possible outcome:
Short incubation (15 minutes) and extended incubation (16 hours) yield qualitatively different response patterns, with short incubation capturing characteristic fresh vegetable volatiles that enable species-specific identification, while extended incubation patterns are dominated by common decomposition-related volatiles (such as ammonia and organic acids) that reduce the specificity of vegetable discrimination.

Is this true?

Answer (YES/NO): NO